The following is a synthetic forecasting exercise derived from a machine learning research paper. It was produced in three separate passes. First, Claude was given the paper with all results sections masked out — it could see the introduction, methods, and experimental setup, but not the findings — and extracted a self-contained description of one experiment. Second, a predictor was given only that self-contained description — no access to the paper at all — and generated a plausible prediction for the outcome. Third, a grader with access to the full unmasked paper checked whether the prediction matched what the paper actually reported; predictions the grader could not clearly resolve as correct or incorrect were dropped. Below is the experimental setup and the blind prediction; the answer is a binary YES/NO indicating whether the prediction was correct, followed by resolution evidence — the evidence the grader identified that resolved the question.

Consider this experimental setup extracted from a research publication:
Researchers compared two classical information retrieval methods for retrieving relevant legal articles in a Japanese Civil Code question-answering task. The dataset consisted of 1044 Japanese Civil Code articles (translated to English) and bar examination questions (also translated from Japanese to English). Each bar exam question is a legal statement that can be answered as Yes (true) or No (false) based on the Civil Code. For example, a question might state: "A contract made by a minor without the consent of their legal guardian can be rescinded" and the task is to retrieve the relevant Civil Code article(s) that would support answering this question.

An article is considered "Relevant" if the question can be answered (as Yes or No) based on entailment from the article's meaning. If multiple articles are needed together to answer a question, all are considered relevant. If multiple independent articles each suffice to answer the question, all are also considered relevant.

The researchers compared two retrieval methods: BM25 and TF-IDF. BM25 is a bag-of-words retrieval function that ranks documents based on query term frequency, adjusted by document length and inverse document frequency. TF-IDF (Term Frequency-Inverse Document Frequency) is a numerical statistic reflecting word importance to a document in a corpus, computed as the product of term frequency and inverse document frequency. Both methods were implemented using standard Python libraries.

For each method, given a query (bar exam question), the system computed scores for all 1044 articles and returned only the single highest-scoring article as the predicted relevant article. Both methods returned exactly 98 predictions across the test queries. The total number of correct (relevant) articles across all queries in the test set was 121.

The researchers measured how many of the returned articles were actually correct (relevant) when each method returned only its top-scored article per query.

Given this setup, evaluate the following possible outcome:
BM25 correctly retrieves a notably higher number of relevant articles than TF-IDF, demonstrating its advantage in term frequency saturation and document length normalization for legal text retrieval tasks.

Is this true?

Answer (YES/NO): NO